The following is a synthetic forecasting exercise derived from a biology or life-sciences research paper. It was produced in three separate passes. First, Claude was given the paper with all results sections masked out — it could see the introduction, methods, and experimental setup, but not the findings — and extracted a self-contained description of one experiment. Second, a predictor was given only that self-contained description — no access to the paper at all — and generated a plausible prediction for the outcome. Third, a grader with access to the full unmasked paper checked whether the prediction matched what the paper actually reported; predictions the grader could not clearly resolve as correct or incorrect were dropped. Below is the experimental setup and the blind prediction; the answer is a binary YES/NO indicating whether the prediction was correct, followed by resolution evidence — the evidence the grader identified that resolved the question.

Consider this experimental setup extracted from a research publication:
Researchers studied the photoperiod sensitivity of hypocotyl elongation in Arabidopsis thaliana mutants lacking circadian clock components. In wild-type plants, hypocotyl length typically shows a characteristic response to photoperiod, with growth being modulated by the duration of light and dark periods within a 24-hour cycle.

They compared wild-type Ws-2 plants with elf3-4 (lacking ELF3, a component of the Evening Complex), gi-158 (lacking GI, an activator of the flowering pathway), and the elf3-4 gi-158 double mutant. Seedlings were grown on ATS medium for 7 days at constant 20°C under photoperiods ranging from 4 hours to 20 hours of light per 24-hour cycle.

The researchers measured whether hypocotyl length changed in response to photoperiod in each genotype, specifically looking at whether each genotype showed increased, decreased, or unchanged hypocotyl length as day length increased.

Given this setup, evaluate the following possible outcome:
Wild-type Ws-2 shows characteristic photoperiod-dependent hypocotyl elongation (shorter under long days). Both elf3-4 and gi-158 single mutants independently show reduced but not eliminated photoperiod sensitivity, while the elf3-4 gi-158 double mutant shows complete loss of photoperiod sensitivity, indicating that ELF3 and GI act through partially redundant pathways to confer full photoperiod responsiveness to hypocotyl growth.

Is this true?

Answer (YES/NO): NO